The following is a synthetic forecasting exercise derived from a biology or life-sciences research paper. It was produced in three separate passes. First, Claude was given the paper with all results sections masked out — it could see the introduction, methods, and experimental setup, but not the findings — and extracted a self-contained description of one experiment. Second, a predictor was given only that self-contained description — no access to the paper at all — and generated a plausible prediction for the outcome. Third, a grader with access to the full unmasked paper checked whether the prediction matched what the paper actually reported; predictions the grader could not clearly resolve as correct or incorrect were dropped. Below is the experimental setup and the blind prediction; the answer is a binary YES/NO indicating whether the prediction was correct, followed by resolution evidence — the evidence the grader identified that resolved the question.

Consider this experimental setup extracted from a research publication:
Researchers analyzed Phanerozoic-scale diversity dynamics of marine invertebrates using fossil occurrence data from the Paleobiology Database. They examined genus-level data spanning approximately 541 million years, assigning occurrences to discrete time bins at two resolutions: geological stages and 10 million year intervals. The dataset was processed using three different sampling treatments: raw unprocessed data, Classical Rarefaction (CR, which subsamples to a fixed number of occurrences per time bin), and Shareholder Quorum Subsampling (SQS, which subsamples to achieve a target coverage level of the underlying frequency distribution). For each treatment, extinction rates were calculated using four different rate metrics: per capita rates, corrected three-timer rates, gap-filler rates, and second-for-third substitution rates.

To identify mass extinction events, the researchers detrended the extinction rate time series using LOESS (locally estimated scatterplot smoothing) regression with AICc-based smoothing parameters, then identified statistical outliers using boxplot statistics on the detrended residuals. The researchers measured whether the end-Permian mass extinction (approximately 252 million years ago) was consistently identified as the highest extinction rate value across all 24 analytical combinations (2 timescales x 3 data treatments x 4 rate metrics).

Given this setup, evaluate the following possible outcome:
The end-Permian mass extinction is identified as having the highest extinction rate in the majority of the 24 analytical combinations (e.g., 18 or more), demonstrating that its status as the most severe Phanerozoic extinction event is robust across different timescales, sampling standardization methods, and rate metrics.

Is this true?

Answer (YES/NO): YES